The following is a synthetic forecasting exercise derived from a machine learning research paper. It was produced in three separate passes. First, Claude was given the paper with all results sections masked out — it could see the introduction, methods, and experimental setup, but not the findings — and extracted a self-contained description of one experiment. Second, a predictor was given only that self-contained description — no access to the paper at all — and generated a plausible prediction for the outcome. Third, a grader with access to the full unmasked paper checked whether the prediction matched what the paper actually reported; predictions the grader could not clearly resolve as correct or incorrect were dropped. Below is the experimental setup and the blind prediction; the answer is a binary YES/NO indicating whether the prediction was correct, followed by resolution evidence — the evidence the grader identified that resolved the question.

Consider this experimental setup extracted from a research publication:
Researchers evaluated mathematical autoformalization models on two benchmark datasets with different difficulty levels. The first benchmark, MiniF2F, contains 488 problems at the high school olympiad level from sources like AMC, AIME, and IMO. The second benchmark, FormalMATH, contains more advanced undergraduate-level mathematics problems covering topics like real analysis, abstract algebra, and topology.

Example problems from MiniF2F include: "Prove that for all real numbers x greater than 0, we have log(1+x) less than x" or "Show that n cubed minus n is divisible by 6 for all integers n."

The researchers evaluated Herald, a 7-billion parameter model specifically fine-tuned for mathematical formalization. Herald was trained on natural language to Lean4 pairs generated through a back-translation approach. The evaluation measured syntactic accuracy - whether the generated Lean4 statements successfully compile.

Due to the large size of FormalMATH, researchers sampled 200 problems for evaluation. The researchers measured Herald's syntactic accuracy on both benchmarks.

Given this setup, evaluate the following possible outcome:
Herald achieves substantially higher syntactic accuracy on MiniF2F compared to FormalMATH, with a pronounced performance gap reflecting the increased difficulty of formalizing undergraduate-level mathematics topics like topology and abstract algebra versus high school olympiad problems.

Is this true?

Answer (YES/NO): NO